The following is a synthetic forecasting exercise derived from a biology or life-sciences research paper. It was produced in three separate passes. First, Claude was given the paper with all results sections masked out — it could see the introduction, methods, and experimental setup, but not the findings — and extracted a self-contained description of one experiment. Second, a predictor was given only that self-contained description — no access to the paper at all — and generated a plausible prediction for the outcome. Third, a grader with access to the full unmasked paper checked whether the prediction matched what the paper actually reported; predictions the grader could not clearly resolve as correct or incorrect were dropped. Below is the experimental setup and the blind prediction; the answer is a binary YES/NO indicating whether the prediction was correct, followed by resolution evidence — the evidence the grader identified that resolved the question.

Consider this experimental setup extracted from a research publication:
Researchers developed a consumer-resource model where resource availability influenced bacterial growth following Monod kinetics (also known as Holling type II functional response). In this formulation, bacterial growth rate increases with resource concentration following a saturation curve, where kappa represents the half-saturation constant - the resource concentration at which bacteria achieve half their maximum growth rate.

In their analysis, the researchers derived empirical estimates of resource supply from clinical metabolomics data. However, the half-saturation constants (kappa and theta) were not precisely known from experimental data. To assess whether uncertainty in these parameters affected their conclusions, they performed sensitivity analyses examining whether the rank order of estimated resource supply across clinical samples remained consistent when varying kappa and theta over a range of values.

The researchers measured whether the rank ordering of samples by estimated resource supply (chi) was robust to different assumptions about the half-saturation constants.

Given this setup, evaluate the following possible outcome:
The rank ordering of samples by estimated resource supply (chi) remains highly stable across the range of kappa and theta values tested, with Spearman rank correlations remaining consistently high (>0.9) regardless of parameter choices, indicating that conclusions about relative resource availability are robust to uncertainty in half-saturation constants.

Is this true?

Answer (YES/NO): NO